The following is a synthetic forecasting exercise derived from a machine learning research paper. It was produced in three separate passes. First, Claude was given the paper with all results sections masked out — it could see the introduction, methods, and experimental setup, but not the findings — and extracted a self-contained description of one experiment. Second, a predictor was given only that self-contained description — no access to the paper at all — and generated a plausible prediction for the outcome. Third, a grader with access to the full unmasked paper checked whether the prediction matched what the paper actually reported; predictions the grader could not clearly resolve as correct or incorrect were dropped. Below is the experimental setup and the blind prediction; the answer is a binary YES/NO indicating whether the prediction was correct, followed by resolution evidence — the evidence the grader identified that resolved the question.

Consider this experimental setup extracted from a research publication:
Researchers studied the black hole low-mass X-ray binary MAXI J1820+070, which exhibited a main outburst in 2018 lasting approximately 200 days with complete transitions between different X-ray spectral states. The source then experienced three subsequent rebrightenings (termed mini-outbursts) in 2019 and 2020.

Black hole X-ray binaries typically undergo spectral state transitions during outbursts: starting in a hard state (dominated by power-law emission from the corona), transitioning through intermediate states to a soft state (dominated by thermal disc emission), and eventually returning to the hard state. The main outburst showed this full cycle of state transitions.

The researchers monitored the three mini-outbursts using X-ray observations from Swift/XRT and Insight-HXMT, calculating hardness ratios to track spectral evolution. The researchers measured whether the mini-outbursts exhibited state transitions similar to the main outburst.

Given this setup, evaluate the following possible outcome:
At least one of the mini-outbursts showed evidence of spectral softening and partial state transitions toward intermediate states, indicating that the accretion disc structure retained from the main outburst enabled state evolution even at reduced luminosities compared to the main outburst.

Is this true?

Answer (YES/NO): NO